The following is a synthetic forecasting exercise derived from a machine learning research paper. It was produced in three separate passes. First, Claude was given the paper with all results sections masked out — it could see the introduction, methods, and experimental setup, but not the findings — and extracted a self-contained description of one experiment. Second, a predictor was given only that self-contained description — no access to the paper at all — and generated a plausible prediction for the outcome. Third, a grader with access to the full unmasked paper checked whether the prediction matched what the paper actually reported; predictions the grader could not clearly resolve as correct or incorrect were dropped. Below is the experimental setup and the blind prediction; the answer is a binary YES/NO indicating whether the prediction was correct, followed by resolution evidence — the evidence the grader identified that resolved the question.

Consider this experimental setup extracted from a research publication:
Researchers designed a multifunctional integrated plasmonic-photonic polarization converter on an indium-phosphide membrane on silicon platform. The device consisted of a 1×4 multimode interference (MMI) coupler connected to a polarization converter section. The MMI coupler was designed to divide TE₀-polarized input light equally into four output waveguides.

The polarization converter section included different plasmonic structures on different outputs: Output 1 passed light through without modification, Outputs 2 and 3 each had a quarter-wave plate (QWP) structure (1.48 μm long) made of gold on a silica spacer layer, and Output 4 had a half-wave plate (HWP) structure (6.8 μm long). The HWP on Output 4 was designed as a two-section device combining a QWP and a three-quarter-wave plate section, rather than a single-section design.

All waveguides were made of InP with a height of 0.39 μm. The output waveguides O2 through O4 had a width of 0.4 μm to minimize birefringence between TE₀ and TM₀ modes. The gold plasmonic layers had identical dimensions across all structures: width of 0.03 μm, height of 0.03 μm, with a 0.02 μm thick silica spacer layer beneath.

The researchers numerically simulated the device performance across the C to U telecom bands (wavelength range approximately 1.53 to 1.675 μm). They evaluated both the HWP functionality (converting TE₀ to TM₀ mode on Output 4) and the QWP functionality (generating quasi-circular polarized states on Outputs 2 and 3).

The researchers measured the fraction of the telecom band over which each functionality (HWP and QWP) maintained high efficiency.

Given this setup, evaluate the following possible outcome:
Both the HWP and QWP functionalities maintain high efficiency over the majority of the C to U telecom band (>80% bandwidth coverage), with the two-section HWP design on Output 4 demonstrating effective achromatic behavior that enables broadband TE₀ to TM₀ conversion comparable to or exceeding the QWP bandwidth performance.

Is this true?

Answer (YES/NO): NO